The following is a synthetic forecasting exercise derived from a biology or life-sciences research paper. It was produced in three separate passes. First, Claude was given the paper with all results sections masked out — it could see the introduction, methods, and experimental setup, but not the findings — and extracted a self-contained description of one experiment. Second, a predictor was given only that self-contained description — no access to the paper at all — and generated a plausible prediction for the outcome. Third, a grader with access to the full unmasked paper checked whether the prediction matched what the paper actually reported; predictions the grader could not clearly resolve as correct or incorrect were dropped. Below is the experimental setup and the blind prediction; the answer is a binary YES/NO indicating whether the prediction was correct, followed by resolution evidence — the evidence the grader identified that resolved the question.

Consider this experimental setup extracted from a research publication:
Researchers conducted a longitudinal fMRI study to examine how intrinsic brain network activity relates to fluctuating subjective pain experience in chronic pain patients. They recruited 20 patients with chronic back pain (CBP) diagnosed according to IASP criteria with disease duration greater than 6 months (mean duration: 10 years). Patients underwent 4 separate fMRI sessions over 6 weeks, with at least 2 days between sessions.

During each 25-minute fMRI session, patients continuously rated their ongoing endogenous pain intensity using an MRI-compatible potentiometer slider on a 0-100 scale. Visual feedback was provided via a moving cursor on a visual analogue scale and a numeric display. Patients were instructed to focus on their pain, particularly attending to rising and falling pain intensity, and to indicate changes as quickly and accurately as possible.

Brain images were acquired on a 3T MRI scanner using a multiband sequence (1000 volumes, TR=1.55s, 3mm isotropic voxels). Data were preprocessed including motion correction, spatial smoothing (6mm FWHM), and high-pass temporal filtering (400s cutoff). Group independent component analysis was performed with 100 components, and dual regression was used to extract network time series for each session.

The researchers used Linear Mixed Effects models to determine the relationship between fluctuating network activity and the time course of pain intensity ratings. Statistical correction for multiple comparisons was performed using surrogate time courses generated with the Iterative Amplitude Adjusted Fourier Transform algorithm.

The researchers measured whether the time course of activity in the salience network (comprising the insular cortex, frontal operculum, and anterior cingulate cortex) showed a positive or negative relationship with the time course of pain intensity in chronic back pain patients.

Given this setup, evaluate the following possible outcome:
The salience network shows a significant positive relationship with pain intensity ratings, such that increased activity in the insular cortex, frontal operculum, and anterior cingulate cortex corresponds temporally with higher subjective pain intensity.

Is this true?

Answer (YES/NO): YES